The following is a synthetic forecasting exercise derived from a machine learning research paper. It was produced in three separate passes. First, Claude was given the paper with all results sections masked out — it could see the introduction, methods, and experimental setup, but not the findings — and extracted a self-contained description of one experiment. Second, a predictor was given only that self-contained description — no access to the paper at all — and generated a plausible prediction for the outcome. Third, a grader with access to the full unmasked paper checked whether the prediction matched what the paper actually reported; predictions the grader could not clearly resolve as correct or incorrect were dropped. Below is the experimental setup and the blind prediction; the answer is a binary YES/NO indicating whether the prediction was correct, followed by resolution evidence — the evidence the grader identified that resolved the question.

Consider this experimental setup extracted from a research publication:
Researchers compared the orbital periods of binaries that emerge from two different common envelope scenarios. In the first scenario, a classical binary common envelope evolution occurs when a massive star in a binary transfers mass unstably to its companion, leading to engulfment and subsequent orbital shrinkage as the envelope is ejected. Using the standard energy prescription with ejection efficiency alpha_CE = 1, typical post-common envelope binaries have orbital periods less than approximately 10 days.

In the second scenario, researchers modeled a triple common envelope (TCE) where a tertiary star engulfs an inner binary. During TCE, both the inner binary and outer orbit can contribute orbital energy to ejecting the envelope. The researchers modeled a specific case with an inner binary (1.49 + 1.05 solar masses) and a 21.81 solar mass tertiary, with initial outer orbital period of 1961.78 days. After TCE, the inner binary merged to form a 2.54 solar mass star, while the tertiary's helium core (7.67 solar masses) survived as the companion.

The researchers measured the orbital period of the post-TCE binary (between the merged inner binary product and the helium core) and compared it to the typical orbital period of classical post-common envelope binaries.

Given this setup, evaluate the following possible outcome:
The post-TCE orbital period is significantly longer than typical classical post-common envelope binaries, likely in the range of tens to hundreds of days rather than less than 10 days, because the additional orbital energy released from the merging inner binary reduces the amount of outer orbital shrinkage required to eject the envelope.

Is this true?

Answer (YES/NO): YES